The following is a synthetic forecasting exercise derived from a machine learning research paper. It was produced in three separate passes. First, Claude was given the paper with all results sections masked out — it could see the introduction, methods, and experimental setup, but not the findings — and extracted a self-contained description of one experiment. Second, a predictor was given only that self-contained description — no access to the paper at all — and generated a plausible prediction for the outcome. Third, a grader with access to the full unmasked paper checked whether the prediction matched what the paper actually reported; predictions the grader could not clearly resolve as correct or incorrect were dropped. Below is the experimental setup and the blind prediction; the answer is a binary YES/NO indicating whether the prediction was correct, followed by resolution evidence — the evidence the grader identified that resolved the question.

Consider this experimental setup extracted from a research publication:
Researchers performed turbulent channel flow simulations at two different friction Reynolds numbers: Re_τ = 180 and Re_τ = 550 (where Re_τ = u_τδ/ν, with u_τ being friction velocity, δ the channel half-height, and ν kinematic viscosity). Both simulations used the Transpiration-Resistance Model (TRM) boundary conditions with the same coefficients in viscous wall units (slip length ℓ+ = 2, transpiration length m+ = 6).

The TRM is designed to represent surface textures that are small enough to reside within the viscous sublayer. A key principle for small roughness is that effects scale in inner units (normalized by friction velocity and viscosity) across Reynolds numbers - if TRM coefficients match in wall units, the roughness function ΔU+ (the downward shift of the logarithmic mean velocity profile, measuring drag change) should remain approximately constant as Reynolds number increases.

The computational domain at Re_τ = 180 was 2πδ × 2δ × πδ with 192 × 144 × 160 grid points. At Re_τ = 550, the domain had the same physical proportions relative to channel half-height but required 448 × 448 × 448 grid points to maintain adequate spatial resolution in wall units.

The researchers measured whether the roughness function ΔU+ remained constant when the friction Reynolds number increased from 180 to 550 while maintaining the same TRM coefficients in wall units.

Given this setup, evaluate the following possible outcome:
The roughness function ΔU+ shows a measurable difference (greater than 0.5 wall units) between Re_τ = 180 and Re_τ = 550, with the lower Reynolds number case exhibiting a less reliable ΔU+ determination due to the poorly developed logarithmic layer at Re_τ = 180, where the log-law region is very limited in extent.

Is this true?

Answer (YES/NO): NO